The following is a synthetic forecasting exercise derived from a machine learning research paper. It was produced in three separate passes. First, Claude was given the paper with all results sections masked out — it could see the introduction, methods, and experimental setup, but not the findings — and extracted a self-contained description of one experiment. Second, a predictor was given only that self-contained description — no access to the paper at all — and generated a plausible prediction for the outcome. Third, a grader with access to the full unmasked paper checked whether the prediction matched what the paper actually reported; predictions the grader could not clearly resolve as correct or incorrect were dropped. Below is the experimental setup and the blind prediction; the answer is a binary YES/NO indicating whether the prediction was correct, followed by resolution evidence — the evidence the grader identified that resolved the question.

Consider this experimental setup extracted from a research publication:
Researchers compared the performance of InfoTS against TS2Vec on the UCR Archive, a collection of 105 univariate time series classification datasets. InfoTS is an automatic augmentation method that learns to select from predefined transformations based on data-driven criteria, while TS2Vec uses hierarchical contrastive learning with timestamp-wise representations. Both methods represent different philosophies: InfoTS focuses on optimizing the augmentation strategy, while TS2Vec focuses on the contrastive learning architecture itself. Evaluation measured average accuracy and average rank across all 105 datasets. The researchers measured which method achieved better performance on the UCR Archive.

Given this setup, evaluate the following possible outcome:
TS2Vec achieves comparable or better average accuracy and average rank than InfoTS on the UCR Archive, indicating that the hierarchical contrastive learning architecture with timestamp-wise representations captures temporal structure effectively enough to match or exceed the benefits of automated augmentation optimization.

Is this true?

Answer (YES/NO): NO